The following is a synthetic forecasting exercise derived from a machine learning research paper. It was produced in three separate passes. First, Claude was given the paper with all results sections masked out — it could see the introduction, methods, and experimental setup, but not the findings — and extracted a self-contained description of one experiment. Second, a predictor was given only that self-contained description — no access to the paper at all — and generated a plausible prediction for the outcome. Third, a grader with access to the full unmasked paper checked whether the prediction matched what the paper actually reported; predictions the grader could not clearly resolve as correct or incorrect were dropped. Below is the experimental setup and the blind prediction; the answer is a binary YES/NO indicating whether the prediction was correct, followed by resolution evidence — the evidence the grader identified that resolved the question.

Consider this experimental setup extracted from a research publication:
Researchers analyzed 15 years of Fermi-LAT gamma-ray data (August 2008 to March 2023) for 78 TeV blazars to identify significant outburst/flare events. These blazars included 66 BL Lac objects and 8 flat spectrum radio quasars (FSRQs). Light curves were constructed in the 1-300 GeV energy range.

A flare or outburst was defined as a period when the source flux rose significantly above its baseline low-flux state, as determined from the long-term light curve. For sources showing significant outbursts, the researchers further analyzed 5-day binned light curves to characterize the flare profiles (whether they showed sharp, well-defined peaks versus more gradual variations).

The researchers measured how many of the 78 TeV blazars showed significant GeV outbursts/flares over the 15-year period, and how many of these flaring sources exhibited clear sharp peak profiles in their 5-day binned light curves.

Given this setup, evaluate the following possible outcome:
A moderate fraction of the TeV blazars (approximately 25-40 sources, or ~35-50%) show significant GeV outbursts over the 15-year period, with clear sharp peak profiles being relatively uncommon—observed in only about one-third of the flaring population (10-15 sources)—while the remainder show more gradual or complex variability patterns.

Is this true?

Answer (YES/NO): NO